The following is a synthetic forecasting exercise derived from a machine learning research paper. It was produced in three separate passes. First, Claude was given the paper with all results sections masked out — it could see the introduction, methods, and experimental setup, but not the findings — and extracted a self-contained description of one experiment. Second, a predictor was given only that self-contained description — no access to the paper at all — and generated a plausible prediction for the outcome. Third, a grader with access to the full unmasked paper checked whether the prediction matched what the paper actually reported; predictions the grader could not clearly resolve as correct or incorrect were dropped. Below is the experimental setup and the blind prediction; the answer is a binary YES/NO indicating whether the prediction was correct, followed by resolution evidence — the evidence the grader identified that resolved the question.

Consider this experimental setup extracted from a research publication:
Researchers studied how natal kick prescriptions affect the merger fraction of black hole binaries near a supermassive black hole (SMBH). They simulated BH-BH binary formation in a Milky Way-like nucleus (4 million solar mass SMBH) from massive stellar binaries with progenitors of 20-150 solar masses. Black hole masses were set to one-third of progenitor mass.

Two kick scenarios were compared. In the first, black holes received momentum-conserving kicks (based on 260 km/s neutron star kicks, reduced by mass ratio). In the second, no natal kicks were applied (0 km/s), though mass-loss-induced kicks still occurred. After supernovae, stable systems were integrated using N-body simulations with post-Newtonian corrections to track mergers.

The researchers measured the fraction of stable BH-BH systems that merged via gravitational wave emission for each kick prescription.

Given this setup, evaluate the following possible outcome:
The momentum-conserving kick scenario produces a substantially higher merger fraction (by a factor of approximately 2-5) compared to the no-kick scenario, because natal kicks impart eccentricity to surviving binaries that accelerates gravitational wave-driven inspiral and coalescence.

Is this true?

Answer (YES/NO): NO